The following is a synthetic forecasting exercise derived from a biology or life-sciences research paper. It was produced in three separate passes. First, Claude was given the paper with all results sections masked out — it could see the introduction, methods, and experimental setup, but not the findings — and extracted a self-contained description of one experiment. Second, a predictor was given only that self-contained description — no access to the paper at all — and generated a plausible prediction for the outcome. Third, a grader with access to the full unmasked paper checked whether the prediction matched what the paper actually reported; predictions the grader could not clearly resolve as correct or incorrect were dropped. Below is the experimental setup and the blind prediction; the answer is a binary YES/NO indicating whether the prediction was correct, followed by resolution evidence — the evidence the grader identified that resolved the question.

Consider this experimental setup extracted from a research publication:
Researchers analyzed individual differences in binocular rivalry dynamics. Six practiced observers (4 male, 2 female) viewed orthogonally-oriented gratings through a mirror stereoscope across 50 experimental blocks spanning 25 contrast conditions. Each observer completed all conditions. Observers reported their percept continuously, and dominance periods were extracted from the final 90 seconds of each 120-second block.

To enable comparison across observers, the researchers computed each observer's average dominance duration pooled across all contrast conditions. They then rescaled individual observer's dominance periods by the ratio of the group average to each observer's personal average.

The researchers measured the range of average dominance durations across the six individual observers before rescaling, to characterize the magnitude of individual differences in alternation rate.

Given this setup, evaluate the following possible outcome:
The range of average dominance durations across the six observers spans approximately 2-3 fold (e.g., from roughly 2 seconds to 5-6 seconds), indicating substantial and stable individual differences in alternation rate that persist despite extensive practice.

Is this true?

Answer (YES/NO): YES